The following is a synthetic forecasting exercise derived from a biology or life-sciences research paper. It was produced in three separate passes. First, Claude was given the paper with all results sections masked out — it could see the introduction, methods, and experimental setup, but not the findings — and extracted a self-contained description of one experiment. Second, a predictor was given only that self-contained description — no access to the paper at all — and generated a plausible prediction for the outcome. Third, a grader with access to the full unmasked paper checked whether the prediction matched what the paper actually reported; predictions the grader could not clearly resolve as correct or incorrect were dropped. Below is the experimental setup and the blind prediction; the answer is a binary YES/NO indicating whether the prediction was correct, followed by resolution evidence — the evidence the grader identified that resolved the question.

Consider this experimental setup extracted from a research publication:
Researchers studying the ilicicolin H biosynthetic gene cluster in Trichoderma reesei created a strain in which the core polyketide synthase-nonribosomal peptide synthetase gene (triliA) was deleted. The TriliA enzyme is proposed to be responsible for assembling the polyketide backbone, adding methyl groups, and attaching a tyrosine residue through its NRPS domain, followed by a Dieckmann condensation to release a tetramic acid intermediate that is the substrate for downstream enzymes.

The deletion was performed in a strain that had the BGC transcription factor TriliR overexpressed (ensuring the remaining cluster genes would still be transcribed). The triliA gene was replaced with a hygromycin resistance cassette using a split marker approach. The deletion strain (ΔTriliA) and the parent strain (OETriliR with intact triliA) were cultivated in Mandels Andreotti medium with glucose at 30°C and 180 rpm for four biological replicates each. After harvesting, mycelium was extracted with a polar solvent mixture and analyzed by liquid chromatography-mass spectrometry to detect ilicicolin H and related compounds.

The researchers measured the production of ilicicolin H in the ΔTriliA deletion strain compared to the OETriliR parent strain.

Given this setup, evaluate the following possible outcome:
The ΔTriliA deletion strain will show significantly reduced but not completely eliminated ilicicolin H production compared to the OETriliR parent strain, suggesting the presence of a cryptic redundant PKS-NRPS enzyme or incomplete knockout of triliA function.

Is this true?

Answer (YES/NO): NO